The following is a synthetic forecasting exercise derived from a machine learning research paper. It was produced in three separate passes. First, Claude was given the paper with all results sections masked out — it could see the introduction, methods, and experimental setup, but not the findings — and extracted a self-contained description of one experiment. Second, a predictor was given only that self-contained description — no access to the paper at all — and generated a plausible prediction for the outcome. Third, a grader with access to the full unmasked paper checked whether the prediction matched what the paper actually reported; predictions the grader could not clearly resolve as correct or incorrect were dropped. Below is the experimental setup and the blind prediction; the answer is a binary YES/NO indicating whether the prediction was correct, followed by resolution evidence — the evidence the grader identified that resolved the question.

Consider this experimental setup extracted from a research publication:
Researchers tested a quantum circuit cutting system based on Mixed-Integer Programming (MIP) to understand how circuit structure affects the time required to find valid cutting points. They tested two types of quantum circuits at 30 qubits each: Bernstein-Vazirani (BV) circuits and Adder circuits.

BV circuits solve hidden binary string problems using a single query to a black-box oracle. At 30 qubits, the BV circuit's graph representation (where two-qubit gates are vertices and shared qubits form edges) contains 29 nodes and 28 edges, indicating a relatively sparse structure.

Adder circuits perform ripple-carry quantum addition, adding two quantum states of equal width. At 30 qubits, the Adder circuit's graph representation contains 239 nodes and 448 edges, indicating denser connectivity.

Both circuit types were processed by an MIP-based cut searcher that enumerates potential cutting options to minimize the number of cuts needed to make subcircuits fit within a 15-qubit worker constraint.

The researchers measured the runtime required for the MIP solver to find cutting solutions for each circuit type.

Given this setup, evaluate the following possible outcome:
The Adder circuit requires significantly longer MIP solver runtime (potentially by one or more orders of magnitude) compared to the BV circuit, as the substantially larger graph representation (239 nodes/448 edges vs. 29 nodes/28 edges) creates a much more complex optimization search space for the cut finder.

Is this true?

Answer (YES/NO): YES